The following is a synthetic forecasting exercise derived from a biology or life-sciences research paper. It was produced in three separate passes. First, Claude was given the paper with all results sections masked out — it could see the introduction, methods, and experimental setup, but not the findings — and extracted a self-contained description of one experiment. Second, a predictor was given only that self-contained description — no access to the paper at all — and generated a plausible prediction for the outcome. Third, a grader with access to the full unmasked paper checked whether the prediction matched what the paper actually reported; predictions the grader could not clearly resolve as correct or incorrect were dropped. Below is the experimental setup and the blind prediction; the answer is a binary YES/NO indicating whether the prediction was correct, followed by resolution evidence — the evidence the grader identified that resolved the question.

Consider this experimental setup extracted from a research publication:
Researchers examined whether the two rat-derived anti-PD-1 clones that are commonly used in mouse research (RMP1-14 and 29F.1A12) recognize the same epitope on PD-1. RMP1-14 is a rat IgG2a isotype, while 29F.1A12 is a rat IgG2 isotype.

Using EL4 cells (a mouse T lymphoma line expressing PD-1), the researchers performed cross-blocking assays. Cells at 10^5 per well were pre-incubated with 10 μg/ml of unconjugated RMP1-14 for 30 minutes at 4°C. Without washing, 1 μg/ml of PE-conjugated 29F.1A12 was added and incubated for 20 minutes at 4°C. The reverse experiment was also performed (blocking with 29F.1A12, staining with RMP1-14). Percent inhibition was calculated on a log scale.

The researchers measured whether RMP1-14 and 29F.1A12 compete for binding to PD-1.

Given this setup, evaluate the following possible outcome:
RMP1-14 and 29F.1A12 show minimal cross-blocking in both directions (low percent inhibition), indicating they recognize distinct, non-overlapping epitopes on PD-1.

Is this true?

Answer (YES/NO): NO